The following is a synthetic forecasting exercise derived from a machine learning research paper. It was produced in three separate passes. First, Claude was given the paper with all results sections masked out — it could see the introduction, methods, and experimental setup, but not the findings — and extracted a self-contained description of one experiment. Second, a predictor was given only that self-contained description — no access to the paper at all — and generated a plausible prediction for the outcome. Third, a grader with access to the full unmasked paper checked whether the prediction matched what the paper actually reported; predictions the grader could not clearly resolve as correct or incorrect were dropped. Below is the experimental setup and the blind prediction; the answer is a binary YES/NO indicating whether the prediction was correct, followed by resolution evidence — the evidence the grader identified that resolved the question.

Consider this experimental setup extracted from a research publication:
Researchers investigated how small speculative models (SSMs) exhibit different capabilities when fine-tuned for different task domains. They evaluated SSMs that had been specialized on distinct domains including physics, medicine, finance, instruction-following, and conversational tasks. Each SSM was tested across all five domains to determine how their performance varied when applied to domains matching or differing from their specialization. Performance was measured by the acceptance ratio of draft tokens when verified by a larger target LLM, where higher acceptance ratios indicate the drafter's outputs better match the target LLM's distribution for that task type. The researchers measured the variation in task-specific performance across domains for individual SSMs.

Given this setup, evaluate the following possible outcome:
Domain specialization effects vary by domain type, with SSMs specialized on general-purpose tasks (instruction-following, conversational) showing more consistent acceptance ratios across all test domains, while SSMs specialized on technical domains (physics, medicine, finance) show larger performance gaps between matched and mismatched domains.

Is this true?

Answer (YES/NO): NO